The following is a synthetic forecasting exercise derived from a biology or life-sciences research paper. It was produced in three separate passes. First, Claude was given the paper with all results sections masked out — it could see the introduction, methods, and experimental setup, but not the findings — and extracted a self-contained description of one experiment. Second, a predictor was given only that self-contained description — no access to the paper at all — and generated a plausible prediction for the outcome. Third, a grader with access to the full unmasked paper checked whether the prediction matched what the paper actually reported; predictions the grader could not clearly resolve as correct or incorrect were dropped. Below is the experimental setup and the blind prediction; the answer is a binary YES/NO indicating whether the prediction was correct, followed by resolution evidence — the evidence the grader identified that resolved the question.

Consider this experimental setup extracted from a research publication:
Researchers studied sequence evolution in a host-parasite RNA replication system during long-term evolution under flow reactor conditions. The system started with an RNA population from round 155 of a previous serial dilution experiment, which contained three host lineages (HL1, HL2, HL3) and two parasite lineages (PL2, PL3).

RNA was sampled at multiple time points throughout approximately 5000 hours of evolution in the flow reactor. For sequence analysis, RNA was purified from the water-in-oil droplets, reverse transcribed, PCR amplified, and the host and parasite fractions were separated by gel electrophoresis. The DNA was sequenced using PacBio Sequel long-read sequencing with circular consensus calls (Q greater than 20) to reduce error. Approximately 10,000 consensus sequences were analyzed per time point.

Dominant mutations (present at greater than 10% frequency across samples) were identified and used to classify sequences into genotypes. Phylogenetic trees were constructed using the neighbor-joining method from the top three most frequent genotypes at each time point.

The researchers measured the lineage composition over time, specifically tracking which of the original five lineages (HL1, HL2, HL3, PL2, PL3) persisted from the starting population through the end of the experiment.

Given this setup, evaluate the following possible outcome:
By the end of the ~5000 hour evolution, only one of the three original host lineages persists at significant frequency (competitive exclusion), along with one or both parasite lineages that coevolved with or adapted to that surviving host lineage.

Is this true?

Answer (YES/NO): YES